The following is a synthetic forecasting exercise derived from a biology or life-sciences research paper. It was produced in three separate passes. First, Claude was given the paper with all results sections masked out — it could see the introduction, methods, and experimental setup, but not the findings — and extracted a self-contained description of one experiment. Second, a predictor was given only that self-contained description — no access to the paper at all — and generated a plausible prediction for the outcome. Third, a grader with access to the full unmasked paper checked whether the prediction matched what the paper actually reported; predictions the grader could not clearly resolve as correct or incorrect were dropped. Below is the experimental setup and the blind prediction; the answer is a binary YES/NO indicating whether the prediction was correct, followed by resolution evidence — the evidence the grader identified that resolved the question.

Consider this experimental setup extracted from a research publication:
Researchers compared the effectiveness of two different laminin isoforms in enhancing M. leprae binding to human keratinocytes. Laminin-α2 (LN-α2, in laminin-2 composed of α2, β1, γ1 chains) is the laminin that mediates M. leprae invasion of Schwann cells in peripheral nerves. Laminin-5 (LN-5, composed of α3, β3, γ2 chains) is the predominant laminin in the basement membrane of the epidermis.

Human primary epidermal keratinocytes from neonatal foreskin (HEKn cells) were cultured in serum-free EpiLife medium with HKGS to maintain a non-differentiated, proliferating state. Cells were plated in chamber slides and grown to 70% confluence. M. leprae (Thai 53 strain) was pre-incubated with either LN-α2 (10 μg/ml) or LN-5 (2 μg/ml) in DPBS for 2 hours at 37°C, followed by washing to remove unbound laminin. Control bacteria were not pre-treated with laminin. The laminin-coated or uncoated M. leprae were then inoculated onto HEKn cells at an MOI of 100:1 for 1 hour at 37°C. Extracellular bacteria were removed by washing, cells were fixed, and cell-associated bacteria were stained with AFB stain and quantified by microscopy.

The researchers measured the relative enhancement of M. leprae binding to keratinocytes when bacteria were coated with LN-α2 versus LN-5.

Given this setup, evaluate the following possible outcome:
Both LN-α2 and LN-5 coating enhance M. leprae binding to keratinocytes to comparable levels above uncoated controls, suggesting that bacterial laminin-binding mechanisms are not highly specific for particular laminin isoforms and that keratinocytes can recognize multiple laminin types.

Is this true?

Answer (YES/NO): NO